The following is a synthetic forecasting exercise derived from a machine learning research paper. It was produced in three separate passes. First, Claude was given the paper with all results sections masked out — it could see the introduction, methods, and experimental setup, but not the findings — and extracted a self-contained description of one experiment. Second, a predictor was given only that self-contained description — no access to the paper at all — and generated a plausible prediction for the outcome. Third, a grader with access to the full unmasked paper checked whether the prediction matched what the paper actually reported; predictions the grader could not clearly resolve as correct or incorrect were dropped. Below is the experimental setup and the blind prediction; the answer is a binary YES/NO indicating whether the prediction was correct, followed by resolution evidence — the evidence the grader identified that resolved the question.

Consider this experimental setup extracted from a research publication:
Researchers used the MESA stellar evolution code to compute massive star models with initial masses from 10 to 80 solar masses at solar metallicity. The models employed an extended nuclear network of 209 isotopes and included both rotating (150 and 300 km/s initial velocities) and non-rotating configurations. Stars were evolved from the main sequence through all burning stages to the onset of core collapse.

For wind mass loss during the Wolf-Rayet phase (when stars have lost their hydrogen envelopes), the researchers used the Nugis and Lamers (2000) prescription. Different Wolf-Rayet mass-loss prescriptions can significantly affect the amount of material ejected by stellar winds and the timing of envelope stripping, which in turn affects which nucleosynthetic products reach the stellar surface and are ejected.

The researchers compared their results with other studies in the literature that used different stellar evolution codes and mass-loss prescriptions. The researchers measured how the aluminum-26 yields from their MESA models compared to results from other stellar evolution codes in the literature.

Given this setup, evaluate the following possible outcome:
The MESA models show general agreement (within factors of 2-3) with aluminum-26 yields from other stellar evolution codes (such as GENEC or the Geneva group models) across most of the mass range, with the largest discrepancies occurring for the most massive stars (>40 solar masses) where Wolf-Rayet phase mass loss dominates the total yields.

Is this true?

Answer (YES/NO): NO